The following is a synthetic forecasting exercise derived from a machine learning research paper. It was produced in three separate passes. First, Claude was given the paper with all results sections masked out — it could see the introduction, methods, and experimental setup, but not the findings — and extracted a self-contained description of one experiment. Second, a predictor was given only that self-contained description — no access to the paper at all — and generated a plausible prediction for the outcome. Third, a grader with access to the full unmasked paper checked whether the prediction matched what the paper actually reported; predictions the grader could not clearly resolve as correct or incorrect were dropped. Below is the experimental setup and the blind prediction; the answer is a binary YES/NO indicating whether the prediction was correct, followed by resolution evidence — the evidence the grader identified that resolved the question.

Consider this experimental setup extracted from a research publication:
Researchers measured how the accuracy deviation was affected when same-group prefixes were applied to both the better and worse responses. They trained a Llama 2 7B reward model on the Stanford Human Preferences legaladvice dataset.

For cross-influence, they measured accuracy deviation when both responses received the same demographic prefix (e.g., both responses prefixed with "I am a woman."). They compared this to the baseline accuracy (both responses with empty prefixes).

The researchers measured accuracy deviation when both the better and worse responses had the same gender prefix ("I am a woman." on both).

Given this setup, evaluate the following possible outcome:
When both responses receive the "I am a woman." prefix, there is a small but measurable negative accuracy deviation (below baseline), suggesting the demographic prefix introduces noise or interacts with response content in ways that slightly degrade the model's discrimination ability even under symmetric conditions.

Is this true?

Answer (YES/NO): NO